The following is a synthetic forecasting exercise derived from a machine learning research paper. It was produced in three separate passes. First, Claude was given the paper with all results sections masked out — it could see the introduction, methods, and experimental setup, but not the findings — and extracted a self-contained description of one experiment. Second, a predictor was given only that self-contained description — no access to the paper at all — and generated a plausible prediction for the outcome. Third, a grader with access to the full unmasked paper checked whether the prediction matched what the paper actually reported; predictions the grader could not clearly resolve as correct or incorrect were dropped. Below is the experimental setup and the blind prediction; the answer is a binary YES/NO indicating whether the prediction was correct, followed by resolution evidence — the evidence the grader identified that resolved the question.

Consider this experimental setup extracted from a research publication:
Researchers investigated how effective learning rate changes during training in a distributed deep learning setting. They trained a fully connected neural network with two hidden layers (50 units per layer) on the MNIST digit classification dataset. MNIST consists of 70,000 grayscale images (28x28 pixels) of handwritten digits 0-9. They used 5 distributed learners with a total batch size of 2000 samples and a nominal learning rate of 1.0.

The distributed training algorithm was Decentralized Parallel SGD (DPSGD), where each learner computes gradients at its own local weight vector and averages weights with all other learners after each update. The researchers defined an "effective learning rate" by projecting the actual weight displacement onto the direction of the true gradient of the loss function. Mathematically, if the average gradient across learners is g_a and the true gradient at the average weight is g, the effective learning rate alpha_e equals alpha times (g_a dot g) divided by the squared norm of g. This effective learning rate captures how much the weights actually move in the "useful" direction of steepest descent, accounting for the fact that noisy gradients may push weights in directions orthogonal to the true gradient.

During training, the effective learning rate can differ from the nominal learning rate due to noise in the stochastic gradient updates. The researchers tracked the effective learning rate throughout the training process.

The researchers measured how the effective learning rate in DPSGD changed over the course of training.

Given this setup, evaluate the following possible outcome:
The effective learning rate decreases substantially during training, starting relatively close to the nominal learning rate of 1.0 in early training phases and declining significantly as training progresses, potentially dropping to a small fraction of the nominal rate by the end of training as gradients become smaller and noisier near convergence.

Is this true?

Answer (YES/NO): NO